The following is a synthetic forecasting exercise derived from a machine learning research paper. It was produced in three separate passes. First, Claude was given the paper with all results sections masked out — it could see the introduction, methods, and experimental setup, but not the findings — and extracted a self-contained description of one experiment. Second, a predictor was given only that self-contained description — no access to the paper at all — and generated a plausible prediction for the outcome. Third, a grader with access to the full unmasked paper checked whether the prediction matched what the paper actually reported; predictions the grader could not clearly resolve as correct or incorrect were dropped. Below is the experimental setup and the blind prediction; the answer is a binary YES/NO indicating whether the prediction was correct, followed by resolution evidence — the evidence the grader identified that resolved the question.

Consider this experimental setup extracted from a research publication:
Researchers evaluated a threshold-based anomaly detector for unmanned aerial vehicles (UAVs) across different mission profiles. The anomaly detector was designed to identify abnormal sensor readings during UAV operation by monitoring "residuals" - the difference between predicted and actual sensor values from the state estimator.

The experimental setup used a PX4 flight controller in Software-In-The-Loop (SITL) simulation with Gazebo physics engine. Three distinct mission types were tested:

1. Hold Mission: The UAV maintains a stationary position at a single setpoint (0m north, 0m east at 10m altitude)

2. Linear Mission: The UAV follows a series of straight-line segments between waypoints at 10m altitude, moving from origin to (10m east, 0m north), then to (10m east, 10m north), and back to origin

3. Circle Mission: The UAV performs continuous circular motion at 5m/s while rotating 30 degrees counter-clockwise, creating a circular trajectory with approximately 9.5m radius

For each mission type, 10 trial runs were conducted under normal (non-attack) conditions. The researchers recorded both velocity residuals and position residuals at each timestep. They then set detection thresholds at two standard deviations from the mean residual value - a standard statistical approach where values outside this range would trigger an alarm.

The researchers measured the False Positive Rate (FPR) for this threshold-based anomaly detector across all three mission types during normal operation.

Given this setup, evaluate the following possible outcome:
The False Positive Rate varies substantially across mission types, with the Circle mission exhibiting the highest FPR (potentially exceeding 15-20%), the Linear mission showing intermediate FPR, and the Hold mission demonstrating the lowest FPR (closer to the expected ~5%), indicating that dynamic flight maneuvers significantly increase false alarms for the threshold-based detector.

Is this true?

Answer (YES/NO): NO